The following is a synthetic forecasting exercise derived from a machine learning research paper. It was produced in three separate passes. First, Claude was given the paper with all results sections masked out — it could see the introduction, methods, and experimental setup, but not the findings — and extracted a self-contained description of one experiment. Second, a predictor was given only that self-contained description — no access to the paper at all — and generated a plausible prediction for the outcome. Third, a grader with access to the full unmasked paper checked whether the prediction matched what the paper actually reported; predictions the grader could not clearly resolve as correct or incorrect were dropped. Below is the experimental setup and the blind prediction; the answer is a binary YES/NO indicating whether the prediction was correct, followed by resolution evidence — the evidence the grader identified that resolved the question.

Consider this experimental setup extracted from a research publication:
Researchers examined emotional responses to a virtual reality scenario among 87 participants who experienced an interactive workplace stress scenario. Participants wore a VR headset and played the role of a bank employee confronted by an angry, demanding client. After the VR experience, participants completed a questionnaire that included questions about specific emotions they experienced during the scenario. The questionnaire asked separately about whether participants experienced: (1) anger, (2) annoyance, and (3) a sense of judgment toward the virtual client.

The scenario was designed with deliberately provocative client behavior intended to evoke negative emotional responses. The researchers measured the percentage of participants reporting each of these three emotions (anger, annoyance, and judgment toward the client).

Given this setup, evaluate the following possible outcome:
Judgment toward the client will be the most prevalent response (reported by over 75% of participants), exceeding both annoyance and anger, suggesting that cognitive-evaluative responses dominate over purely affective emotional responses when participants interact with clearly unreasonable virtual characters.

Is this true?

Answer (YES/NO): NO